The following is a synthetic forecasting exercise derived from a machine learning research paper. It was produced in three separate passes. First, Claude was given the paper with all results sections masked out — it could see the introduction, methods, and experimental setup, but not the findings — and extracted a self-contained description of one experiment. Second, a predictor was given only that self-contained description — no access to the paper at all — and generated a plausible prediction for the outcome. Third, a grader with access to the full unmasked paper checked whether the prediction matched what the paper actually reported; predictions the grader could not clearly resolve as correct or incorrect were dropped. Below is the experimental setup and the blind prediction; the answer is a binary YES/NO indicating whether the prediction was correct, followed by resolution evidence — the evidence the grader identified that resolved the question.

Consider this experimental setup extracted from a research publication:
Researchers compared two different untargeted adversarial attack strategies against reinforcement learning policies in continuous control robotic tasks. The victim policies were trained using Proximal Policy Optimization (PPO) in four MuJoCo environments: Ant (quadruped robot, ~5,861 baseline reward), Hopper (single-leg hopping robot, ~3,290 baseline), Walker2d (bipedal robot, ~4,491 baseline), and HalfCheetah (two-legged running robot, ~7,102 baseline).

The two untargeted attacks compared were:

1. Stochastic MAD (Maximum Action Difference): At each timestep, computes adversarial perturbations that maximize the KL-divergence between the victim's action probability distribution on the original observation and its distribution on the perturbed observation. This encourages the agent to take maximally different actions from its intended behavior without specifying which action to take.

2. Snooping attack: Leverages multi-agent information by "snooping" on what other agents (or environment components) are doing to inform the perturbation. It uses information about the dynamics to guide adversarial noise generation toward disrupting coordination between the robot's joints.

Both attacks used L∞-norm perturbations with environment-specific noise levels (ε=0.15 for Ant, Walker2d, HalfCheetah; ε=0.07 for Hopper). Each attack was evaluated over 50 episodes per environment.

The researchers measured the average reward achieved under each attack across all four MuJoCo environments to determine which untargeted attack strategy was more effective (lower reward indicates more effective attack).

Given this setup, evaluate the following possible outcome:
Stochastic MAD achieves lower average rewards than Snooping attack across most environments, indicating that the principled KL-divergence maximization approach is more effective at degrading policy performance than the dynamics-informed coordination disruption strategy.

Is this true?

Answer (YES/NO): YES